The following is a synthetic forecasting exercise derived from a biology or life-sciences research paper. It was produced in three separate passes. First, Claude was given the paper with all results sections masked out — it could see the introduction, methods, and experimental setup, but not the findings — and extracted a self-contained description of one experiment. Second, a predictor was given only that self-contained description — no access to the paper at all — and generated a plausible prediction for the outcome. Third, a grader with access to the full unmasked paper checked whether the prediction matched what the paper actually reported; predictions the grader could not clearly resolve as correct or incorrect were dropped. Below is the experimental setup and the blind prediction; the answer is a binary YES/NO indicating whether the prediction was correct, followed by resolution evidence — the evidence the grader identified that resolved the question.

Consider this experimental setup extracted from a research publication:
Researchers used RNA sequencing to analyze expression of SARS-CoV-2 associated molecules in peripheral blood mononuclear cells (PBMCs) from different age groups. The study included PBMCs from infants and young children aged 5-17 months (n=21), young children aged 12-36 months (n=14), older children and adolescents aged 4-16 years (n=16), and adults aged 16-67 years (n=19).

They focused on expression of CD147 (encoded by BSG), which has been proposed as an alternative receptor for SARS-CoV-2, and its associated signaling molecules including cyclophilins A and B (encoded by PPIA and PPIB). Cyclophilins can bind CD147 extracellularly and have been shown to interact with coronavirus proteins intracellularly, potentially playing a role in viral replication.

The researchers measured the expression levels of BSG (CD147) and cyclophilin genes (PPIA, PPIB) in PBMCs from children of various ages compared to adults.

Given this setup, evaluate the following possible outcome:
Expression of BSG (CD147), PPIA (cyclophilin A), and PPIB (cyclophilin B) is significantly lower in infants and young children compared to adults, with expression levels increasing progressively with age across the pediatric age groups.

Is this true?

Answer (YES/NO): NO